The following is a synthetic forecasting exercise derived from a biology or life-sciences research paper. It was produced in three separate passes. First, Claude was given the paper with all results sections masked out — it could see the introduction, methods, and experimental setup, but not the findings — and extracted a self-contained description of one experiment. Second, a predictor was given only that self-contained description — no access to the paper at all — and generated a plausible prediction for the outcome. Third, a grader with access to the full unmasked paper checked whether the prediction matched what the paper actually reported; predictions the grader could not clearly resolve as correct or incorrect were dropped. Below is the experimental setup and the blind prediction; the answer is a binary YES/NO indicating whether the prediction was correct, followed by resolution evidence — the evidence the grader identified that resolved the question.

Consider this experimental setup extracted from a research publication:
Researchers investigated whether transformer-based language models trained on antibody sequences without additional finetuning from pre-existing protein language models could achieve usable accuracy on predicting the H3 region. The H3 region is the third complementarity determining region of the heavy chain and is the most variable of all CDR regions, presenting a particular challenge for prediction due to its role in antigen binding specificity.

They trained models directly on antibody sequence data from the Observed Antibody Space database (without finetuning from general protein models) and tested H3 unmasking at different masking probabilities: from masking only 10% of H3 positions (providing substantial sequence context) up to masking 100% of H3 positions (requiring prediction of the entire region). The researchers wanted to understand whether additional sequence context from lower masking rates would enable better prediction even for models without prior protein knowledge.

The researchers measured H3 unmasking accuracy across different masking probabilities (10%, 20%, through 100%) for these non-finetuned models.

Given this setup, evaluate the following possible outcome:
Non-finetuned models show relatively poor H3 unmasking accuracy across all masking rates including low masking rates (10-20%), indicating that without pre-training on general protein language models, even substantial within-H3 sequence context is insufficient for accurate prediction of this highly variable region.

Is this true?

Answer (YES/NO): YES